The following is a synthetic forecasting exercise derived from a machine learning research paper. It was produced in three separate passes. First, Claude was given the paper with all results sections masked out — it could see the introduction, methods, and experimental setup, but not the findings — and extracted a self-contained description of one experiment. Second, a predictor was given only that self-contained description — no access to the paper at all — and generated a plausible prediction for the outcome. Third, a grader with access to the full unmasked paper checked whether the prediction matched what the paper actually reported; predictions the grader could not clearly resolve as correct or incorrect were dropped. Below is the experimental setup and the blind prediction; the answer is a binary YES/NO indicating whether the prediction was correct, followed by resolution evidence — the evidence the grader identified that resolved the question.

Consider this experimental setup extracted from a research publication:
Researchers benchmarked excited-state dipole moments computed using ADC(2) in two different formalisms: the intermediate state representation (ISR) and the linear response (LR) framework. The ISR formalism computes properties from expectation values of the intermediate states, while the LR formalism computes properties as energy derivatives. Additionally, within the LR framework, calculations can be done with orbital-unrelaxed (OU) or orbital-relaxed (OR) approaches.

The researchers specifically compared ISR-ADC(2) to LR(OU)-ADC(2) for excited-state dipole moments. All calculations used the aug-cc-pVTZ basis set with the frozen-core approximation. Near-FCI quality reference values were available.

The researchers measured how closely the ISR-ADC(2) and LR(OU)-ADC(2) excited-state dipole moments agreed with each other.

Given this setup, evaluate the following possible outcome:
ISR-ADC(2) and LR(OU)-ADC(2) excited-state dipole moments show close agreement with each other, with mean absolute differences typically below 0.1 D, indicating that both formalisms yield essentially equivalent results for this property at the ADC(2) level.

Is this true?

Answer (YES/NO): NO